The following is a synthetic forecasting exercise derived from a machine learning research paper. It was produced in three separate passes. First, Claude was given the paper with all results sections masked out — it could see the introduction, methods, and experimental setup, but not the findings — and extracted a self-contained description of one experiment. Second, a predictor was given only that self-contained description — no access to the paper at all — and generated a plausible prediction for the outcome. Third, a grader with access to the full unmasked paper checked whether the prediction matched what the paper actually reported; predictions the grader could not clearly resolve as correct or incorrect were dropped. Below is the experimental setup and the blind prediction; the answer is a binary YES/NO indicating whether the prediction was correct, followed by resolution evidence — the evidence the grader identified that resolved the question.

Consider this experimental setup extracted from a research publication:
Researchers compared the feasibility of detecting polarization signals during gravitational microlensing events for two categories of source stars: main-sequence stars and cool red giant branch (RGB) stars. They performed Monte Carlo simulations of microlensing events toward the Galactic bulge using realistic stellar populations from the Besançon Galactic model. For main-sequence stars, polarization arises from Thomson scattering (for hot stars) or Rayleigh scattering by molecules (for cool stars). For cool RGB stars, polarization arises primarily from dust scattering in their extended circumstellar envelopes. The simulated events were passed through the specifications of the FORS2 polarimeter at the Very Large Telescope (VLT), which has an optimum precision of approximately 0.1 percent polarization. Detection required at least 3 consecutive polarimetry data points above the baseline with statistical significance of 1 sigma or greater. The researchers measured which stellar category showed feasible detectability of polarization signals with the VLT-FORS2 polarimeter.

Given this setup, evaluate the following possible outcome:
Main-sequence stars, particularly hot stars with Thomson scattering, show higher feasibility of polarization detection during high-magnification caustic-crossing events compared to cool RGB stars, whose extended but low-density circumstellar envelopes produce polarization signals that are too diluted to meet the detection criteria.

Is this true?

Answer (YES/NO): NO